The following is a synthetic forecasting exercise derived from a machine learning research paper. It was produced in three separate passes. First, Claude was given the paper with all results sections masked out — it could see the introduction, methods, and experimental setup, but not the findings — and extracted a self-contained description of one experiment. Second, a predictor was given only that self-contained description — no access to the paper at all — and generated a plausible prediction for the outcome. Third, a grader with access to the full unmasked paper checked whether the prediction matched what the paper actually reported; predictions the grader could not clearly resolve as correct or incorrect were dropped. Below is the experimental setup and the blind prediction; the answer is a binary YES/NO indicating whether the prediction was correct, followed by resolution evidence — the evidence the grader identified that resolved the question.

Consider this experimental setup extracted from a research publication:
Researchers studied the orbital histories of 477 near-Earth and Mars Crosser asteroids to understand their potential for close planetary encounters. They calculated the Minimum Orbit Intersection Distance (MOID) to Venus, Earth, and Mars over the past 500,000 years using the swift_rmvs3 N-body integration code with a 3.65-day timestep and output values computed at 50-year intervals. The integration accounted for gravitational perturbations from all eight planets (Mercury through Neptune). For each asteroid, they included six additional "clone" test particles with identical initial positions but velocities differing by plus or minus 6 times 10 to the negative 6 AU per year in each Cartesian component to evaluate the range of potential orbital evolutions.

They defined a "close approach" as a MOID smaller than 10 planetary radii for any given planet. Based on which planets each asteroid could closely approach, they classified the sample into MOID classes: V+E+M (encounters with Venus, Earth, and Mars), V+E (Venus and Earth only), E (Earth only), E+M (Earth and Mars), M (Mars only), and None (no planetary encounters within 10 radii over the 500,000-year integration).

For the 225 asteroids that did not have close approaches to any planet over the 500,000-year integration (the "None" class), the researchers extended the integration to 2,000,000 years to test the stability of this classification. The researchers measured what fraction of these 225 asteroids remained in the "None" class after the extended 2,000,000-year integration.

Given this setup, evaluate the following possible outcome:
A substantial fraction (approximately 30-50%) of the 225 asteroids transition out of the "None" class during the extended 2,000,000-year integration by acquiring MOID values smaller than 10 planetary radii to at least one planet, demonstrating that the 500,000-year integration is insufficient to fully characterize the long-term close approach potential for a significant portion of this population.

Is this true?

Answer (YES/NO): NO